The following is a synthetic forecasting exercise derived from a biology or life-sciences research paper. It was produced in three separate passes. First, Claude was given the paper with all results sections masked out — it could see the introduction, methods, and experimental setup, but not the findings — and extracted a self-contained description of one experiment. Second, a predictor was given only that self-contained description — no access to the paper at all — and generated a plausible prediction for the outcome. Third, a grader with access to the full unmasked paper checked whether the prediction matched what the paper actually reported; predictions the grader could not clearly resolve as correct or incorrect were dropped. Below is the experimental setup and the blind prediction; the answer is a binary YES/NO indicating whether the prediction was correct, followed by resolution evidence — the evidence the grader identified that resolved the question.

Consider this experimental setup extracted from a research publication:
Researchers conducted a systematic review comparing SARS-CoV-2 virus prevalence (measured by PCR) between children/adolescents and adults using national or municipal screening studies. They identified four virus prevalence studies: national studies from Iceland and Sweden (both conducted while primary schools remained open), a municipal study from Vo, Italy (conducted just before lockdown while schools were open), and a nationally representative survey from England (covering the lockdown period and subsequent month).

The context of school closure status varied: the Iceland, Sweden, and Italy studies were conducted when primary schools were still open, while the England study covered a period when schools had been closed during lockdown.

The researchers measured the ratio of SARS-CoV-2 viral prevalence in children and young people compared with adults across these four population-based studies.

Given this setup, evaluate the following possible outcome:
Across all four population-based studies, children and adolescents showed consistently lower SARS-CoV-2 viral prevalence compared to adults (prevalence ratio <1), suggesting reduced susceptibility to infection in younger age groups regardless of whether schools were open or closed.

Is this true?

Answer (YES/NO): NO